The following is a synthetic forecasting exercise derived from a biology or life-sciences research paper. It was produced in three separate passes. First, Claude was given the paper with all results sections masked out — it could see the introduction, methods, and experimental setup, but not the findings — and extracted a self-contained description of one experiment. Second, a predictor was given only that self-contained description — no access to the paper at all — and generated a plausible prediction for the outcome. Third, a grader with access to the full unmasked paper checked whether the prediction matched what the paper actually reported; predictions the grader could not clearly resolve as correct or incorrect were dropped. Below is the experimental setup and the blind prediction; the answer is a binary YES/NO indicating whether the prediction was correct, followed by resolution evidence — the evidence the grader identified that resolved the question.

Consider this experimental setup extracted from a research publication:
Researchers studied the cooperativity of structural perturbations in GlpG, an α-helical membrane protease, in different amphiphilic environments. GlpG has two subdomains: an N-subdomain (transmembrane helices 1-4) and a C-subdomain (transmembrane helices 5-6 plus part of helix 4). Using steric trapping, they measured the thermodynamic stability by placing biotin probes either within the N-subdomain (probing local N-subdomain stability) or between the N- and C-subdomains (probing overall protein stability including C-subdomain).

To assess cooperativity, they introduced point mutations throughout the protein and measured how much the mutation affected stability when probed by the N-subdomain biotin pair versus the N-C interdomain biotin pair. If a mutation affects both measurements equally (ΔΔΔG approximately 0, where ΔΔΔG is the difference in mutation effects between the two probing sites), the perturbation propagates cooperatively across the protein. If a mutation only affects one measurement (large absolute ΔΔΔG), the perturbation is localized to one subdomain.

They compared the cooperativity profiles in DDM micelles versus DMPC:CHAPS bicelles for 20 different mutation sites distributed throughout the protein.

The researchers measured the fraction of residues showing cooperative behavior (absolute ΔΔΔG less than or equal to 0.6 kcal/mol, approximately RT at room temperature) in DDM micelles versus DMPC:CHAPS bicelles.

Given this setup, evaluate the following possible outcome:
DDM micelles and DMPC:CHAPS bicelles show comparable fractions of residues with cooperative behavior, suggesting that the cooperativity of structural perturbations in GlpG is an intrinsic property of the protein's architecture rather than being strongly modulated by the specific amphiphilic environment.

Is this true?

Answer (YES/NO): NO